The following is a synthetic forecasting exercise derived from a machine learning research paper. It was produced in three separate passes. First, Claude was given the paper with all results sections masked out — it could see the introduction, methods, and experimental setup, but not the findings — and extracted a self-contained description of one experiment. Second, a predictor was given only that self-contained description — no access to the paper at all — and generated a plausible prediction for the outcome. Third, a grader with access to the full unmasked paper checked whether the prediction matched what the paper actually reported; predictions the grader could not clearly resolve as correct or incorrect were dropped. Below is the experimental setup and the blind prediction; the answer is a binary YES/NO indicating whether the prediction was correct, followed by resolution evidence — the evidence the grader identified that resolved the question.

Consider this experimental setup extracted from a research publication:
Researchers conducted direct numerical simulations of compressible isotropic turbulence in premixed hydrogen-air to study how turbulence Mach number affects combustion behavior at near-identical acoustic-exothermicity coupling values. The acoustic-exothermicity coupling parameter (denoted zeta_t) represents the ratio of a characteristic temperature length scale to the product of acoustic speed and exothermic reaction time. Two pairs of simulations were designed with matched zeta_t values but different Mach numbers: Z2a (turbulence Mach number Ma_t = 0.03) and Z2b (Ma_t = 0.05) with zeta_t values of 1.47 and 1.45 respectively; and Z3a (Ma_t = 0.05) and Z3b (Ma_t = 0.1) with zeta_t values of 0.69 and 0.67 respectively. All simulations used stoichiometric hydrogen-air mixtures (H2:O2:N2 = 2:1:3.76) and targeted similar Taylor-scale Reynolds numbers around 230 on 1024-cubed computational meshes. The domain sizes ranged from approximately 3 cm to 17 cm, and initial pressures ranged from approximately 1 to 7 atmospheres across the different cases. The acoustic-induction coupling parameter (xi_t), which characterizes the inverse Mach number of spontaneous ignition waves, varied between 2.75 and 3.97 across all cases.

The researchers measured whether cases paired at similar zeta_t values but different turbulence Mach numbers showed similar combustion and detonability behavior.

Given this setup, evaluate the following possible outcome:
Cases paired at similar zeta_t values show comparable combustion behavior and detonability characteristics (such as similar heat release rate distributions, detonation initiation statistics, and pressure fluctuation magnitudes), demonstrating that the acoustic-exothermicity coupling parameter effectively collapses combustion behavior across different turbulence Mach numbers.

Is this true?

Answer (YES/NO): YES